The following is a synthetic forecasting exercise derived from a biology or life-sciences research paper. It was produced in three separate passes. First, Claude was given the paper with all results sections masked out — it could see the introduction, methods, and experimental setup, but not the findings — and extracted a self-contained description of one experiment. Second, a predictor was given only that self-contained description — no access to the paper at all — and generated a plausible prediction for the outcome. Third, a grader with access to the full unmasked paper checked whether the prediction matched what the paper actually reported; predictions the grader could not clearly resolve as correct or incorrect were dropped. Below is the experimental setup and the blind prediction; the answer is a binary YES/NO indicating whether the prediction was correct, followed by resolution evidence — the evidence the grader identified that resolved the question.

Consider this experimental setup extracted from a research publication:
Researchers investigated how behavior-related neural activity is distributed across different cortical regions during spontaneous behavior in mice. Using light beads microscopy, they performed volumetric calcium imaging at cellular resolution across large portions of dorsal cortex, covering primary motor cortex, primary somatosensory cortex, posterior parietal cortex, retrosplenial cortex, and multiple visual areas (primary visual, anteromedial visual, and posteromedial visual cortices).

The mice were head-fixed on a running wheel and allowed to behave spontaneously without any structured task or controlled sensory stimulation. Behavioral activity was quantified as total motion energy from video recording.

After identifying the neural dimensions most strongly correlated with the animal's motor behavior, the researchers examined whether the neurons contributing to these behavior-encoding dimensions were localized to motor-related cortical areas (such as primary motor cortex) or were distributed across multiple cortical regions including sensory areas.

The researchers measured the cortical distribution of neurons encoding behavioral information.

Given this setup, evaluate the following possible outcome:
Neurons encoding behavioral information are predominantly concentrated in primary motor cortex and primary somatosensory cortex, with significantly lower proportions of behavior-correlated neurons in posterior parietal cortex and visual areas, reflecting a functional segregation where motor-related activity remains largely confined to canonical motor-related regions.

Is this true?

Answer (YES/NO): NO